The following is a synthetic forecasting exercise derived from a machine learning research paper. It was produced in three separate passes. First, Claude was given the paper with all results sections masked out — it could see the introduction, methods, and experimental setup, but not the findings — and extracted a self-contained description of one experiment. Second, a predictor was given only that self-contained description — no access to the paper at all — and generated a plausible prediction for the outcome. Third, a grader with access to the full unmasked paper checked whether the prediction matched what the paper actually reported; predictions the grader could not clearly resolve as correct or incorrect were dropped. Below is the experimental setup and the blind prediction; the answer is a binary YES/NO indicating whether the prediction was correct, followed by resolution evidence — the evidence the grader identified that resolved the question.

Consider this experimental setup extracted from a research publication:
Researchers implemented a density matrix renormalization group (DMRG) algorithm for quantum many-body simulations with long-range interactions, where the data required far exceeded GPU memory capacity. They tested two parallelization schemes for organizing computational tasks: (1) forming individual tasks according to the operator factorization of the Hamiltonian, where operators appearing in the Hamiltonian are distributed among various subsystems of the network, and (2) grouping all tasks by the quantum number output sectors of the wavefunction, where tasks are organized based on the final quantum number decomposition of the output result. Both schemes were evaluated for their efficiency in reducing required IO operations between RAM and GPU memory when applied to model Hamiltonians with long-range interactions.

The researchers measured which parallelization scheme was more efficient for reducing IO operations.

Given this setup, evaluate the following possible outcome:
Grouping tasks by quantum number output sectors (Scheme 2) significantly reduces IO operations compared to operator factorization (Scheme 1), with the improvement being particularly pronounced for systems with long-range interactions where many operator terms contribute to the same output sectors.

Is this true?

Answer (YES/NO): NO